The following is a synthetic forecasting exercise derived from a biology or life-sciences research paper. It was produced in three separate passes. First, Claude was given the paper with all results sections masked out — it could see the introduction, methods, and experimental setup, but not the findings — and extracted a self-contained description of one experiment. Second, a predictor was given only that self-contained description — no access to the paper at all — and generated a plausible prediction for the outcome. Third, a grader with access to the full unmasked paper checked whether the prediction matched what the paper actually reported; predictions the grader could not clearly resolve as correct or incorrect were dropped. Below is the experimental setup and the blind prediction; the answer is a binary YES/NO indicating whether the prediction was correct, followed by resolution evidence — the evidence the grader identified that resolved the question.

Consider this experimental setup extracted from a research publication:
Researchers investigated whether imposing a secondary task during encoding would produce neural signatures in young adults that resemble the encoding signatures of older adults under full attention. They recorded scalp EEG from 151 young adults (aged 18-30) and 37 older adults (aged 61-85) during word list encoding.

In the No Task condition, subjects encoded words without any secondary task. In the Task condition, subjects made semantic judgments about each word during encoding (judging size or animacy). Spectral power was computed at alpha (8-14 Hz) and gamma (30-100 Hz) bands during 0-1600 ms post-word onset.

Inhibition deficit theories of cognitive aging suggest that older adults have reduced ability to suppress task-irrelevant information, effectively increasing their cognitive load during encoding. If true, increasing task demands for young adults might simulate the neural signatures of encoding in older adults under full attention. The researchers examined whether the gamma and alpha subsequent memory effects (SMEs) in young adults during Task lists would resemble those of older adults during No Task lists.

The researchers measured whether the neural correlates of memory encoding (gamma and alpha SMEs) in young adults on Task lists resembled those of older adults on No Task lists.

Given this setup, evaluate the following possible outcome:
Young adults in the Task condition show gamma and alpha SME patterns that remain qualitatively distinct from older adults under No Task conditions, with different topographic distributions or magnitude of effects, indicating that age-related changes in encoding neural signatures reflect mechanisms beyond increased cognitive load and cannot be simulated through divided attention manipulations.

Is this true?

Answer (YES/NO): YES